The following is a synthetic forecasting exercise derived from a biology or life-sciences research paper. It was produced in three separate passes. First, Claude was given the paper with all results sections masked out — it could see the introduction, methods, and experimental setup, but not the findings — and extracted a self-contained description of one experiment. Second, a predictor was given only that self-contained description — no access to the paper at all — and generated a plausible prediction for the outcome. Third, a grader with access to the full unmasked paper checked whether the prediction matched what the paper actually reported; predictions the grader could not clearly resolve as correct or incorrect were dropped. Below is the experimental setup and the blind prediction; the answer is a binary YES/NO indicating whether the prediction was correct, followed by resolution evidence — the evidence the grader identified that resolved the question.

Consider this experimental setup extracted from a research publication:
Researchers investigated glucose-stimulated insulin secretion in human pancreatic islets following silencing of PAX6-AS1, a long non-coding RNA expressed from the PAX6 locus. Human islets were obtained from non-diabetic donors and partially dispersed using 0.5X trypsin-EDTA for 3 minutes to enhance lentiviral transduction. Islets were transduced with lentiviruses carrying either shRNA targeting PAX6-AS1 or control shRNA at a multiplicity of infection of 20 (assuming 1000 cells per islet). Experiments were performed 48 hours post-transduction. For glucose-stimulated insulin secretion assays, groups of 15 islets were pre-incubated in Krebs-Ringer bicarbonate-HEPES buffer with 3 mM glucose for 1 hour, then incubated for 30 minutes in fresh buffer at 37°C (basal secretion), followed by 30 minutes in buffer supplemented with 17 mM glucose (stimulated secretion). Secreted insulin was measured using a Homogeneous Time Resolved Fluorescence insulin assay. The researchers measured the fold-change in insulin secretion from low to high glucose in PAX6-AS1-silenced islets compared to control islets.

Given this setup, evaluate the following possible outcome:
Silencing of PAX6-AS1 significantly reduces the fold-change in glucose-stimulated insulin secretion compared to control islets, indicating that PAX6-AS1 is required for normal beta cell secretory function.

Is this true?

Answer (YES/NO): NO